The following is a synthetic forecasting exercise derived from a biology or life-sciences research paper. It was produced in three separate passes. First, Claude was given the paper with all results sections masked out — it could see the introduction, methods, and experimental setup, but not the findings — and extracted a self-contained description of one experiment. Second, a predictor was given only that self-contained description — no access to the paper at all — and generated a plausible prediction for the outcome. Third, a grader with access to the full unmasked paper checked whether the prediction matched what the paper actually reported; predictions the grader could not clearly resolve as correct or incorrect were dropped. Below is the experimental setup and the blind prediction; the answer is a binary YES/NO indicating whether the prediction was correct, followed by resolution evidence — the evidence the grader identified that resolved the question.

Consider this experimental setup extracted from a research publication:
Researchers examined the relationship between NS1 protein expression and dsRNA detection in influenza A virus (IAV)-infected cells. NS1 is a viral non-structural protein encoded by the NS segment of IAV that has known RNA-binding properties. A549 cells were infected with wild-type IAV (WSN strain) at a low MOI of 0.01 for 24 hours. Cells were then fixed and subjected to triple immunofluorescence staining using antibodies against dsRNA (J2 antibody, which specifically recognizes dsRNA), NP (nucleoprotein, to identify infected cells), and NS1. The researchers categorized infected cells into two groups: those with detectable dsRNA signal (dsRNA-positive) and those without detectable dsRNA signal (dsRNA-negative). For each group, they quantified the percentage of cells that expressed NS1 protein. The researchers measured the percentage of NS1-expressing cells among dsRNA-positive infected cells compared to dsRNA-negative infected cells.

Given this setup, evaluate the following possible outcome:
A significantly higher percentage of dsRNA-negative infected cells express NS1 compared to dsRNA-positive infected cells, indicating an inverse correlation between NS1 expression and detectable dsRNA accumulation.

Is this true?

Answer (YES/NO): YES